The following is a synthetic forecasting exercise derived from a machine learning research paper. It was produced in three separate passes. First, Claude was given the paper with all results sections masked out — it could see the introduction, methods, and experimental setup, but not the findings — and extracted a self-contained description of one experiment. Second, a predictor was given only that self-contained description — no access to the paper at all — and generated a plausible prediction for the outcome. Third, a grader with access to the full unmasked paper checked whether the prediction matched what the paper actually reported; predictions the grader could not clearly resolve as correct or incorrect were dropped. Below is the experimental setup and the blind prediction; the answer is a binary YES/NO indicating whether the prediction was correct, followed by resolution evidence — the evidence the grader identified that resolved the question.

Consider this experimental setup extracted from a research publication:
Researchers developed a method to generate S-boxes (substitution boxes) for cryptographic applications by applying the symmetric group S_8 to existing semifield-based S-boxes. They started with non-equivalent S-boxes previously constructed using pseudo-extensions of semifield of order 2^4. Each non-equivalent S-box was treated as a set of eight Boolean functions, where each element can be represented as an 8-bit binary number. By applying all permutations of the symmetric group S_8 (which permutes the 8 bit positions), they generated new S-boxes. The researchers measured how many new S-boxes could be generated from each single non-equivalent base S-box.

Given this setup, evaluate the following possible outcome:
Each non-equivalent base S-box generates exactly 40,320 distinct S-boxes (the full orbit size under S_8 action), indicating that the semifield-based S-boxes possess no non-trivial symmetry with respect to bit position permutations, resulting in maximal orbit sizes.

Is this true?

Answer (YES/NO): YES